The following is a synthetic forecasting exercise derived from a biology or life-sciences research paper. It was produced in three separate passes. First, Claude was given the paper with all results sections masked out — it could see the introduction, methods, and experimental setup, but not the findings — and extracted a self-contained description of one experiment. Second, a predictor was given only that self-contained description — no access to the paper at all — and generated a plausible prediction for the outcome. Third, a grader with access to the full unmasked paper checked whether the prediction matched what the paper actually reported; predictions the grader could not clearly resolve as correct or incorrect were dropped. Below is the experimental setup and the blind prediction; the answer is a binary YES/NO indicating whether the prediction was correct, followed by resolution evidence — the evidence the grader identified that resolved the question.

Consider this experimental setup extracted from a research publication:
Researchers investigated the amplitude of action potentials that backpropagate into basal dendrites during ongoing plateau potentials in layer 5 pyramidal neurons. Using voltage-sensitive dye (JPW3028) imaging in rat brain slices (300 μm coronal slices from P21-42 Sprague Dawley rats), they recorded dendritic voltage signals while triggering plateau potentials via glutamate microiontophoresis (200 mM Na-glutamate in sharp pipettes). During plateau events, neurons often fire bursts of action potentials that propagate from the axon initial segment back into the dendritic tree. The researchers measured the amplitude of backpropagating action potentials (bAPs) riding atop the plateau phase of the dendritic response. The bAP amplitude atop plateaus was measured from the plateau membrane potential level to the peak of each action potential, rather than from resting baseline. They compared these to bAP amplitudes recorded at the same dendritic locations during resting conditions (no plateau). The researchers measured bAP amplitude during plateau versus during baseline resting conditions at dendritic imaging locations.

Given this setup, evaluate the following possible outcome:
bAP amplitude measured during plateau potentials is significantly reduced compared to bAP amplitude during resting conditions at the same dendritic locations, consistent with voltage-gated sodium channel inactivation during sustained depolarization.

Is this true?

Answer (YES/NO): YES